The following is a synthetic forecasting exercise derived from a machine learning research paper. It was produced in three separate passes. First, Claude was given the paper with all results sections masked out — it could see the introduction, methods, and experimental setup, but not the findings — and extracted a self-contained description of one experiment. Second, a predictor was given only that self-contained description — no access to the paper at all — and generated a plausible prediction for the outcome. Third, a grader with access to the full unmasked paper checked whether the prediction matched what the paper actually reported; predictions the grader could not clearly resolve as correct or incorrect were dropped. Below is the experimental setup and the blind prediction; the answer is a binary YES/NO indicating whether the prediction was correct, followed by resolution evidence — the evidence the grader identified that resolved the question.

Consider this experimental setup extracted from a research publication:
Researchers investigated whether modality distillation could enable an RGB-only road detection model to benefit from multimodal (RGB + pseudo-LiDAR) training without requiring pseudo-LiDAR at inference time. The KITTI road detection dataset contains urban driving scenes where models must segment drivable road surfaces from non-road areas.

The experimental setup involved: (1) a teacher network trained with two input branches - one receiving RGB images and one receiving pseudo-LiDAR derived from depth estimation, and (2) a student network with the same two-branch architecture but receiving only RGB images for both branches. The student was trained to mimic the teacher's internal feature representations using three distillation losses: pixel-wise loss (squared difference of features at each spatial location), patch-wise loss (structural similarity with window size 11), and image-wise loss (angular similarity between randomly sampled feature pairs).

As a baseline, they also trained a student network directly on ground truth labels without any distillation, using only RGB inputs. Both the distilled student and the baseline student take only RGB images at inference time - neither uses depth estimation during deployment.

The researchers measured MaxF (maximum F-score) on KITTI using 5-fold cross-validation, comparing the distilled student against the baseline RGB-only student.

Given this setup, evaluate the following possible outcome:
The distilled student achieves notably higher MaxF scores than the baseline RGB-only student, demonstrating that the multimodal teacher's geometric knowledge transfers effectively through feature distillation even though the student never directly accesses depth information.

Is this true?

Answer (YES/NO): YES